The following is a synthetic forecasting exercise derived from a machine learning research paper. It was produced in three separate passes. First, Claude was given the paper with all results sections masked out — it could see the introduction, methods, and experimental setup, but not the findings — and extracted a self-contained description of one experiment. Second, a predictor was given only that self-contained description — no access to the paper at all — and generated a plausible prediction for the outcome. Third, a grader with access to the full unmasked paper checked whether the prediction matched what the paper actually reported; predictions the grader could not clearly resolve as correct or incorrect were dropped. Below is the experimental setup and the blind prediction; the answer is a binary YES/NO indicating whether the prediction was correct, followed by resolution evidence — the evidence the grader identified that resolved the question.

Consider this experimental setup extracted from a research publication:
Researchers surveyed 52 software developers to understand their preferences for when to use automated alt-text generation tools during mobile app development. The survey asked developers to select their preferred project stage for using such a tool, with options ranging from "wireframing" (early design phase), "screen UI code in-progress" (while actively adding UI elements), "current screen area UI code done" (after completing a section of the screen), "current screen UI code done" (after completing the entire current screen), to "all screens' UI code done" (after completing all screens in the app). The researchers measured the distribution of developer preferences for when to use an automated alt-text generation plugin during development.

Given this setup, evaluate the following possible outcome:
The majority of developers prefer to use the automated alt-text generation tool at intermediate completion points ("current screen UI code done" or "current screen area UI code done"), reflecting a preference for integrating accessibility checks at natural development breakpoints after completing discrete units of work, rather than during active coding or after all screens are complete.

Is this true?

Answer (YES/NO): NO